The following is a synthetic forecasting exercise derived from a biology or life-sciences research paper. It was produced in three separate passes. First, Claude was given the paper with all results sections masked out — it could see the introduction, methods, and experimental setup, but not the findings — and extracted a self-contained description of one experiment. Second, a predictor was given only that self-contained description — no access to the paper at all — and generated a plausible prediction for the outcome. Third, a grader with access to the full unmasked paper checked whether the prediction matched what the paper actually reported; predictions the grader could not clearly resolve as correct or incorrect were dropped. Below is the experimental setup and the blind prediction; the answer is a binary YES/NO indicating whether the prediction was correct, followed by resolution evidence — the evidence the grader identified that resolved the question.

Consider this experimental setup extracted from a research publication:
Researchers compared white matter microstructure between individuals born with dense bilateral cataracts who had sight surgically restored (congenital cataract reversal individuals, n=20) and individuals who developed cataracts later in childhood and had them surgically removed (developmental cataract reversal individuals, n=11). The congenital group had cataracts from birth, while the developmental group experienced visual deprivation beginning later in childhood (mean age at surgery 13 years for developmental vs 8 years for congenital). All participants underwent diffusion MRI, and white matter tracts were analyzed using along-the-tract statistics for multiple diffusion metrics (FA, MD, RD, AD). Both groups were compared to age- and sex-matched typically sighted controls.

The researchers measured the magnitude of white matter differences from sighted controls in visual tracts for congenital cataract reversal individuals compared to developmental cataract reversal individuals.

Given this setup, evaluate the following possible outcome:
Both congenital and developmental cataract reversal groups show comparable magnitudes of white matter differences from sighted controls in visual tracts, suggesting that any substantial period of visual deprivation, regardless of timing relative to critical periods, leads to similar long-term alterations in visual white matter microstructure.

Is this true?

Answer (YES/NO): NO